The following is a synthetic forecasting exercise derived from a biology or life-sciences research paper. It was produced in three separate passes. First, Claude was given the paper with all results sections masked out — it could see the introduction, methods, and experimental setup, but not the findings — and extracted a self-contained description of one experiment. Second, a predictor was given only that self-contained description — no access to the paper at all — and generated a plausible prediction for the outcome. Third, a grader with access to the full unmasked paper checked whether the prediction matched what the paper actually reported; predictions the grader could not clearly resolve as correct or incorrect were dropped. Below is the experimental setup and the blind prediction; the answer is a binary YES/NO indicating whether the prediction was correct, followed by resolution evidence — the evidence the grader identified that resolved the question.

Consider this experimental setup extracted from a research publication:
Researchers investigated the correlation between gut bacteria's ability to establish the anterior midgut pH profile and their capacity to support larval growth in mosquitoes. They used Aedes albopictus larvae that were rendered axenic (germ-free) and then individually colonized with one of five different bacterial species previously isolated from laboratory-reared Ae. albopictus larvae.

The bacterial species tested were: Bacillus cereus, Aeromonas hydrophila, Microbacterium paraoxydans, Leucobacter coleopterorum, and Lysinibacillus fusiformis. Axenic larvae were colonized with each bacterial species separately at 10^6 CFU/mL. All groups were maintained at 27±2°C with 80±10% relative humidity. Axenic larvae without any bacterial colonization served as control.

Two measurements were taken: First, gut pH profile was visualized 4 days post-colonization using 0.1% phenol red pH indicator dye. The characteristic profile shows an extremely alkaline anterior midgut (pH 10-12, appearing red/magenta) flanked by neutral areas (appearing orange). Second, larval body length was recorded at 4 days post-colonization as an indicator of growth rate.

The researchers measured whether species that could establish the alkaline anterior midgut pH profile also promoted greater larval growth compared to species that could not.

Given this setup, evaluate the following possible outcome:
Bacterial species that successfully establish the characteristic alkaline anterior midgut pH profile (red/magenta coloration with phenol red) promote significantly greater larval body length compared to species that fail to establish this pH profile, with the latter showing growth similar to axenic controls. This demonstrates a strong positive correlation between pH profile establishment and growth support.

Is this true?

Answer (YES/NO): YES